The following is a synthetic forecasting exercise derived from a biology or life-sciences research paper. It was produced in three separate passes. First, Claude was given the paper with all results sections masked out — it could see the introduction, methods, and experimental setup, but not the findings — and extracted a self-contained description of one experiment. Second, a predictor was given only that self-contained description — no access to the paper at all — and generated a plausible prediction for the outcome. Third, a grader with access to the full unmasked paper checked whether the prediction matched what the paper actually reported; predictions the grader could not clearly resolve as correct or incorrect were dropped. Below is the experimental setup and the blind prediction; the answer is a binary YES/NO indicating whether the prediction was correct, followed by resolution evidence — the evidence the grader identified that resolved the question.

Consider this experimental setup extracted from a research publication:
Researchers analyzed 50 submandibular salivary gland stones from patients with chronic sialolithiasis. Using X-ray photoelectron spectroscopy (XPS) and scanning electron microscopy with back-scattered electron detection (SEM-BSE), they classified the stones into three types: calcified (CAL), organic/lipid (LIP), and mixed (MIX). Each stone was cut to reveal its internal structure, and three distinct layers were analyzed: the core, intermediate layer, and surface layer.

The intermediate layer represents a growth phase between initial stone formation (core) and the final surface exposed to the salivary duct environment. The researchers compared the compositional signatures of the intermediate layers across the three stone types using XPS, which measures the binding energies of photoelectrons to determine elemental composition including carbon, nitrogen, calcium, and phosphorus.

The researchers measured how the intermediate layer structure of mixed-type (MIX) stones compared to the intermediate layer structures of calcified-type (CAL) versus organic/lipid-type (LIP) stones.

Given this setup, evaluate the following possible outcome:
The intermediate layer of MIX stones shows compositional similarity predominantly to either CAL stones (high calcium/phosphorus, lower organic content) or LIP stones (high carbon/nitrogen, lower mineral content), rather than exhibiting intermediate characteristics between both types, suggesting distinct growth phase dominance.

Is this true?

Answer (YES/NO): YES